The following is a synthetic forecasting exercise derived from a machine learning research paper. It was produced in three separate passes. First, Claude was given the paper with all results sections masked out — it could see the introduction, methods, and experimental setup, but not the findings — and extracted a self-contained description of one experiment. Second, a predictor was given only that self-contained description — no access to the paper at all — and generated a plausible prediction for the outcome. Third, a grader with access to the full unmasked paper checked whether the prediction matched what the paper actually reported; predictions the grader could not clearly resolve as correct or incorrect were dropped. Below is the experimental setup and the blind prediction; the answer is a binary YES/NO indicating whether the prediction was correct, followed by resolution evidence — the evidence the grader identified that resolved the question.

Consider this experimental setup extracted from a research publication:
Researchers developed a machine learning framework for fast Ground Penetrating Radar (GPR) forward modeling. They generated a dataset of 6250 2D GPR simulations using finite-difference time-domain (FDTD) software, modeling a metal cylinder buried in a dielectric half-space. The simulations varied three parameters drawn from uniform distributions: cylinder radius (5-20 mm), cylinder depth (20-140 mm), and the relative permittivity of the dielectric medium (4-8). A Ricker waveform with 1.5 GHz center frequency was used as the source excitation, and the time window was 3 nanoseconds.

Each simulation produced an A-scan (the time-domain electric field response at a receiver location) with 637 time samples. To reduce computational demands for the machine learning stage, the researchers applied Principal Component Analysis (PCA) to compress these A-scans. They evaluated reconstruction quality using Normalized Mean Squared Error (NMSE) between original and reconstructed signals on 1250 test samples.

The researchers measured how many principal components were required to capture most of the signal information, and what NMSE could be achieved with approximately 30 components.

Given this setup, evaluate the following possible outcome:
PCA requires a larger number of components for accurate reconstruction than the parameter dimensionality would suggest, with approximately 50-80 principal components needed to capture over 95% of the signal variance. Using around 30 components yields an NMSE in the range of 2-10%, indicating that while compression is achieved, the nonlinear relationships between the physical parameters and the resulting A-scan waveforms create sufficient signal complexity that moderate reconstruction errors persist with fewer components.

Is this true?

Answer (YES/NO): NO